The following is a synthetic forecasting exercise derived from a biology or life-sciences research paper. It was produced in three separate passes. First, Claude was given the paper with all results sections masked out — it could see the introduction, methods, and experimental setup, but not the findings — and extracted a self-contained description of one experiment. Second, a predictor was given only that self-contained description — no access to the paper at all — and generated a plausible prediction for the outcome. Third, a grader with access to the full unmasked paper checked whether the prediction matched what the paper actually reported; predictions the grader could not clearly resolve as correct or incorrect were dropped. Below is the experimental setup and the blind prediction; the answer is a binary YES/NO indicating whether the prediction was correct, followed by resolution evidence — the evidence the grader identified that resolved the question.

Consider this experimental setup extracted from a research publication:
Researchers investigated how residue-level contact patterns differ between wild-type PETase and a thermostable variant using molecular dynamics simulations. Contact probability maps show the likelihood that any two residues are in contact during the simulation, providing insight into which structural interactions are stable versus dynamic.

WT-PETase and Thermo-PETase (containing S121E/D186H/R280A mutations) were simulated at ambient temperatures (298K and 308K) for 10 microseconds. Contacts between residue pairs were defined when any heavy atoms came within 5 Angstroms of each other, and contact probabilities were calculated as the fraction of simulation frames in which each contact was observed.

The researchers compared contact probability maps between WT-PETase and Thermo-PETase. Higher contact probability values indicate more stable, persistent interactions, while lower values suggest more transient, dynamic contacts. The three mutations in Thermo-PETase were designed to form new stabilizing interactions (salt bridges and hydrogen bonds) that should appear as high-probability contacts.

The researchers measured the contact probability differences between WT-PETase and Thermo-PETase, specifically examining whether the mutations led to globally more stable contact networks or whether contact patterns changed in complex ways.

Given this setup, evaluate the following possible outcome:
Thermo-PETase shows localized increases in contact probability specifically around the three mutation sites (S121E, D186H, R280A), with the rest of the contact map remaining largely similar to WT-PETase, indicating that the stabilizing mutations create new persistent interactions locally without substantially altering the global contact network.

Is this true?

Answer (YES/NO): NO